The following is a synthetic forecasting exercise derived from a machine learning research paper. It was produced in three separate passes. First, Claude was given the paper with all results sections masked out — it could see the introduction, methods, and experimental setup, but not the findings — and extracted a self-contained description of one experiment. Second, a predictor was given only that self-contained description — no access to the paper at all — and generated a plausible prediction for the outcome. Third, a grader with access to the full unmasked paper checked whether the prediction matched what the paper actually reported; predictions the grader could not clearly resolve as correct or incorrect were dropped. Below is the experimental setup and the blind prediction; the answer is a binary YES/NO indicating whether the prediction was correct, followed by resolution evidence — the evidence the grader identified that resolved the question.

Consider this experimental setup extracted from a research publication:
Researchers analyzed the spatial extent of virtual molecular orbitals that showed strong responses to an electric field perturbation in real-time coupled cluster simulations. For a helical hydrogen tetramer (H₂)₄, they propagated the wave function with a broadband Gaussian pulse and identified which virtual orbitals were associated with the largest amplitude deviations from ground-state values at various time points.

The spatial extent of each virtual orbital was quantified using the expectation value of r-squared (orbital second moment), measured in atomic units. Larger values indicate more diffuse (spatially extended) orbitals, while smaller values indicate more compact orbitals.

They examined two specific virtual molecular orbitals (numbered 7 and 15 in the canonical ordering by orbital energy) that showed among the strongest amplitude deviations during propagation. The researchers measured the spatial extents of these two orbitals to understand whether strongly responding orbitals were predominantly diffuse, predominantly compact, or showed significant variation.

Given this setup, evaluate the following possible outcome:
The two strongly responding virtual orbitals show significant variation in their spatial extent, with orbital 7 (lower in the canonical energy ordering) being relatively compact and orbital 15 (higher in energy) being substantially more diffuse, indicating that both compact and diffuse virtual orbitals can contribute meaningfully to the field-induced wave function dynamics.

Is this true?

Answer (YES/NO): NO